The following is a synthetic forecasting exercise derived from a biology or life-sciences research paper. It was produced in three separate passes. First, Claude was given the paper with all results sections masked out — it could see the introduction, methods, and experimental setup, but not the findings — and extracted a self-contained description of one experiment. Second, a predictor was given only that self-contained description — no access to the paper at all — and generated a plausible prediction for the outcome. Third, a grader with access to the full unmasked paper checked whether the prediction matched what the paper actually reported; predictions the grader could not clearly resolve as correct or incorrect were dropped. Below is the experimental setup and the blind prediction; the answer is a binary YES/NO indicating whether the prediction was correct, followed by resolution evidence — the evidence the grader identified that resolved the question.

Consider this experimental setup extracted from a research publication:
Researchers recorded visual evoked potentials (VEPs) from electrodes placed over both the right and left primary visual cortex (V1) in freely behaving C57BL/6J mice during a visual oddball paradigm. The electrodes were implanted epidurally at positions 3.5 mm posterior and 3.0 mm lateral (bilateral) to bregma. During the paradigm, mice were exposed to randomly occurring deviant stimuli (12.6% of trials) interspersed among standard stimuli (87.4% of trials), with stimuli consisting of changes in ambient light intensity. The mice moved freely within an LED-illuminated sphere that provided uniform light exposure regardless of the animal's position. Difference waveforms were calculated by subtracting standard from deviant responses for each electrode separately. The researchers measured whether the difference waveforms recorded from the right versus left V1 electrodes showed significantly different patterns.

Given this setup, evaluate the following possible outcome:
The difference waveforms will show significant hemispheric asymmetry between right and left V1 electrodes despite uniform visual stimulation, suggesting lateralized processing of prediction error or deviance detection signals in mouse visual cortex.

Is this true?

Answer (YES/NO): NO